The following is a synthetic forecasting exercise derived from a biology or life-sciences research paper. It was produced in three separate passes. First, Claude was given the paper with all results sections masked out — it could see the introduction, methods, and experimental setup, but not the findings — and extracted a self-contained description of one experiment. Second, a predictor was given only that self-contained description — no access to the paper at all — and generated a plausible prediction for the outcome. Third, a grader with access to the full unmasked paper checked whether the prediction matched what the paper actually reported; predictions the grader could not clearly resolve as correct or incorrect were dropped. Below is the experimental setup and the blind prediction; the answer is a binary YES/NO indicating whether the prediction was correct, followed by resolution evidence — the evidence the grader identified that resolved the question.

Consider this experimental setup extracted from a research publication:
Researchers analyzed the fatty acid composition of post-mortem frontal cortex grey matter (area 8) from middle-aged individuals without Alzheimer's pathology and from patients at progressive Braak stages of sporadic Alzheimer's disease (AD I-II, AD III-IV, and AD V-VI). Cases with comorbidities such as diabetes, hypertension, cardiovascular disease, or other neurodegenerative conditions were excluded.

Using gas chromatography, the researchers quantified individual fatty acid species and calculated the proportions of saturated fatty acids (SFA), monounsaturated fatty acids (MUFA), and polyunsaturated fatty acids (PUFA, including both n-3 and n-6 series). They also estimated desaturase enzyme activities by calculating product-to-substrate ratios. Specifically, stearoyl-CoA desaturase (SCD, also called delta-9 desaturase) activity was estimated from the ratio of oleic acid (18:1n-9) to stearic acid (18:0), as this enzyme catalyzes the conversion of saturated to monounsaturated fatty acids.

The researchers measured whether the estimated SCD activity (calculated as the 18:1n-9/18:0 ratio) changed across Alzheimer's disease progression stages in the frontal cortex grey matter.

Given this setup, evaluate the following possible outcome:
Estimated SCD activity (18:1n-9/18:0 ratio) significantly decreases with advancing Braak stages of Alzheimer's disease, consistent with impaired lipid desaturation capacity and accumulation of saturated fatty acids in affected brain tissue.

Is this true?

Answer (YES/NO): NO